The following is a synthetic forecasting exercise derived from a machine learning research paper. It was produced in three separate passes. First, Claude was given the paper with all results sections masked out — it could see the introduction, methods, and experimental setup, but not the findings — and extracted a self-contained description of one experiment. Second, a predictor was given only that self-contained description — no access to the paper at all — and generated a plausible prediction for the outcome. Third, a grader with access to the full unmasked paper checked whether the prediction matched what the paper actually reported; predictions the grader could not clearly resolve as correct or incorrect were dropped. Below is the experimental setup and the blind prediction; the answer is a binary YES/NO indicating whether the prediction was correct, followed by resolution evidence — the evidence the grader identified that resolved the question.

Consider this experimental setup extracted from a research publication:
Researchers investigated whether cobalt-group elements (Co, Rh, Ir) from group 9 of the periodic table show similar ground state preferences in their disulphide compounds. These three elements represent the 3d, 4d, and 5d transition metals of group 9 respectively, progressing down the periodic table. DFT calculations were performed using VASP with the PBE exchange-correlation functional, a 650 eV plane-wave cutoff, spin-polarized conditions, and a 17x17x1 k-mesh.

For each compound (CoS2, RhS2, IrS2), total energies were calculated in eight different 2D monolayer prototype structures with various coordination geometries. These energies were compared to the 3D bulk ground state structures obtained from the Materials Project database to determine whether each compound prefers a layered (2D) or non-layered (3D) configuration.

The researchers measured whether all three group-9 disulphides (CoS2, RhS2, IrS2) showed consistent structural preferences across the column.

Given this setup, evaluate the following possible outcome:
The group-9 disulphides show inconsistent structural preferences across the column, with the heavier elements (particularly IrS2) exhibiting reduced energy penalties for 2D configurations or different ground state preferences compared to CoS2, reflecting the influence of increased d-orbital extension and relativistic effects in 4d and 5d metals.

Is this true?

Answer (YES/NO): NO